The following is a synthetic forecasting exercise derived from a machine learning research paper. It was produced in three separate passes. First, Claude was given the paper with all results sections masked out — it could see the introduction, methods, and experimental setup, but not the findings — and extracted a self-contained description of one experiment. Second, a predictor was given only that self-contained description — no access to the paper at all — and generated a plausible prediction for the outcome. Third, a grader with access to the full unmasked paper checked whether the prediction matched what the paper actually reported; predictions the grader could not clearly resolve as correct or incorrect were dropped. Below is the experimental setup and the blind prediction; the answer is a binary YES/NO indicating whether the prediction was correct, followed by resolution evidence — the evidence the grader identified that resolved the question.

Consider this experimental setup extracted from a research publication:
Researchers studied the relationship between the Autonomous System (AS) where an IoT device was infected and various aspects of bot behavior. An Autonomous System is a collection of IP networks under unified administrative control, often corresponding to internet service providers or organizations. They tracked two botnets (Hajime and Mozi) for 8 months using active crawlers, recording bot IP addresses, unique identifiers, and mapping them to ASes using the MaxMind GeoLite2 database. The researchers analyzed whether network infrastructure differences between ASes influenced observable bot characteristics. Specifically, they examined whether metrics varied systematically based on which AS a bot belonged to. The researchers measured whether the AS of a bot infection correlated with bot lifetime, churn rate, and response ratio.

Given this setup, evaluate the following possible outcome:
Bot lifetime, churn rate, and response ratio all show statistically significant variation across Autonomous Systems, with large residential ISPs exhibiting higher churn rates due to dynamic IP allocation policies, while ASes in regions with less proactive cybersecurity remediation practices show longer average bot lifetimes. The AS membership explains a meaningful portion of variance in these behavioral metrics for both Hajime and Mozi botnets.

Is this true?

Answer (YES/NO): NO